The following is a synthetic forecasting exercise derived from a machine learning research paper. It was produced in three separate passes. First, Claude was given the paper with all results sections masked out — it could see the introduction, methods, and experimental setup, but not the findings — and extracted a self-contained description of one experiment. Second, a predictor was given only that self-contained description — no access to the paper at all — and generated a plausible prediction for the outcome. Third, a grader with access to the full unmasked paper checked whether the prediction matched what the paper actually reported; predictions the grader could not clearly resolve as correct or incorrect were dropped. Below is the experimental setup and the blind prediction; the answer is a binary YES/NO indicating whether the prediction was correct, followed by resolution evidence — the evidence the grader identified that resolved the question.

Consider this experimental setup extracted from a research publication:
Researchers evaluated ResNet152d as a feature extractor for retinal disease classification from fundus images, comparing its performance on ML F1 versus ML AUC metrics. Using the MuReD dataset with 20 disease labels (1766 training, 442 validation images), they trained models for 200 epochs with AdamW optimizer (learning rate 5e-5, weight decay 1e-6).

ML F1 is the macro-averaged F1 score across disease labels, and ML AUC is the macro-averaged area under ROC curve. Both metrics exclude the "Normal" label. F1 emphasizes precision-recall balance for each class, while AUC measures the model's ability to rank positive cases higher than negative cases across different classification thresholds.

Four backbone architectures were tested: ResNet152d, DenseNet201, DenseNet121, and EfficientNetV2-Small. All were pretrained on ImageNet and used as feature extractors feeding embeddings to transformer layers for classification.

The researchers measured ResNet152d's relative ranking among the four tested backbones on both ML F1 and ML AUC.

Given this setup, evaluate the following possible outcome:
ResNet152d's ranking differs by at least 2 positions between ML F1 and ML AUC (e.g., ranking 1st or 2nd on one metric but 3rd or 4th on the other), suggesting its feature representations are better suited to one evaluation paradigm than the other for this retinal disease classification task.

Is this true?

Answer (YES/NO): YES